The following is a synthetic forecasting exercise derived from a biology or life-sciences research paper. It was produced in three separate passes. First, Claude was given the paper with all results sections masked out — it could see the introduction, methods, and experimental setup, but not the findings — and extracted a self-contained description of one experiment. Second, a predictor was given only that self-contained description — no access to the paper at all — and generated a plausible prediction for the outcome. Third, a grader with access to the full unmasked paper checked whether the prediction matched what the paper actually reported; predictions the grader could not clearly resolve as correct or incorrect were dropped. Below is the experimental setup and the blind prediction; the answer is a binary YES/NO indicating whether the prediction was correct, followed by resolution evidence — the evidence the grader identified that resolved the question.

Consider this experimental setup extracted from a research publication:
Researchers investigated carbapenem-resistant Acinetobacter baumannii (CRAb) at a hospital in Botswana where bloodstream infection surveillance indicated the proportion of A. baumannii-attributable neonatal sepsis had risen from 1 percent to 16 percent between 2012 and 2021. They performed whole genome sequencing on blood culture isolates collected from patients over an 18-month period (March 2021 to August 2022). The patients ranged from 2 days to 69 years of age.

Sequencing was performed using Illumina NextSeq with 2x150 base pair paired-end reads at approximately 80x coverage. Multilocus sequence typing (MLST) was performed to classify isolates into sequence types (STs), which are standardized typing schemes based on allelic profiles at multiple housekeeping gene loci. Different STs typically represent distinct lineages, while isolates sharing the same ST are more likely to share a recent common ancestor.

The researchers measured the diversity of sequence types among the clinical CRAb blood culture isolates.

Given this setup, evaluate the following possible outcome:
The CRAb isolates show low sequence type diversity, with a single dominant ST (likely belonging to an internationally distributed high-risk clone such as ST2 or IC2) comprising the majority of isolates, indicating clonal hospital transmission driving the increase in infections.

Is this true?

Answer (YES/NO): YES